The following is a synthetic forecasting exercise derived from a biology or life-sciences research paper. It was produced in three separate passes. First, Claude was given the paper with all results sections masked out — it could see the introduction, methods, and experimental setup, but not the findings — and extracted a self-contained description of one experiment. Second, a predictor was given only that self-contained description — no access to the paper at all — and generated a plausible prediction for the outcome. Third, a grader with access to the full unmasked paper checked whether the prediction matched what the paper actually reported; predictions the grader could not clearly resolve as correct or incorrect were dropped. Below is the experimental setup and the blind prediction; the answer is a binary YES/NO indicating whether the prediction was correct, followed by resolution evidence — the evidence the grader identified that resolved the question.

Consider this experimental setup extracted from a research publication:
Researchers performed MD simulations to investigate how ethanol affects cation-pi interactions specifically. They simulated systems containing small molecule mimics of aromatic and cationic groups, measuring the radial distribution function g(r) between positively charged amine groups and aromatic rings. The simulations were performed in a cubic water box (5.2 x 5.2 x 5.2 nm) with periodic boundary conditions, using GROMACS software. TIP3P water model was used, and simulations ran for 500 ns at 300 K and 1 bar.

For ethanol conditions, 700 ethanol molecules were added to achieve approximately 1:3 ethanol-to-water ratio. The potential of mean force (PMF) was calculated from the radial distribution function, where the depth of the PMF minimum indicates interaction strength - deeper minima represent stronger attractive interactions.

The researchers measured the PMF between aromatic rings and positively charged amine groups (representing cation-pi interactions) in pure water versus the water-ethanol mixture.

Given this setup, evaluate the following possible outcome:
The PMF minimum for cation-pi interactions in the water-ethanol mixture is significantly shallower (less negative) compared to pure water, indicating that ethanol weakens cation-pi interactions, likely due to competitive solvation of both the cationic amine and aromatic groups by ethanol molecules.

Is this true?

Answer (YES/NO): YES